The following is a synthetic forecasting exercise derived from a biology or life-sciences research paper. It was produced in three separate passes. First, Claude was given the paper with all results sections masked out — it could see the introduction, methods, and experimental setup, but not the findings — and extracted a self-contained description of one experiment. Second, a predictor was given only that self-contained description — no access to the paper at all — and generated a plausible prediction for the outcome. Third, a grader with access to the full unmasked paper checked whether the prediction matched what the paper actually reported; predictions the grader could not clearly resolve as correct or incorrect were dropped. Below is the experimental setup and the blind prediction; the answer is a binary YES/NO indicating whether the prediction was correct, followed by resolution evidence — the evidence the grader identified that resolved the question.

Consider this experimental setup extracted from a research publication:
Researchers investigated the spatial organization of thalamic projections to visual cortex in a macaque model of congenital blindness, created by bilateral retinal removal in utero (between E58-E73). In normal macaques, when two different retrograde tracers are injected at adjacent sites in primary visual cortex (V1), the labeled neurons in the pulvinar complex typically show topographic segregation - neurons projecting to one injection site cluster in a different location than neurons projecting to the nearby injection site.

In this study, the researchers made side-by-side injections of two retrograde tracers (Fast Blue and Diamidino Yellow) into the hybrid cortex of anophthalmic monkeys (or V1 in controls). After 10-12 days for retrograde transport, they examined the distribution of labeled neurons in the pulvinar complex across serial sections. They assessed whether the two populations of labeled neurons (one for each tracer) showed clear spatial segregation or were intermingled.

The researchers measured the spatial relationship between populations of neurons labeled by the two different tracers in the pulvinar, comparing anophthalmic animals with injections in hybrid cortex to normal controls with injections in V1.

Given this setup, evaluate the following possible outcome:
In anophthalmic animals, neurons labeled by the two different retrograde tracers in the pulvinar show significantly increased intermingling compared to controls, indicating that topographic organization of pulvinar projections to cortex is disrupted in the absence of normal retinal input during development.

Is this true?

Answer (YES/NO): YES